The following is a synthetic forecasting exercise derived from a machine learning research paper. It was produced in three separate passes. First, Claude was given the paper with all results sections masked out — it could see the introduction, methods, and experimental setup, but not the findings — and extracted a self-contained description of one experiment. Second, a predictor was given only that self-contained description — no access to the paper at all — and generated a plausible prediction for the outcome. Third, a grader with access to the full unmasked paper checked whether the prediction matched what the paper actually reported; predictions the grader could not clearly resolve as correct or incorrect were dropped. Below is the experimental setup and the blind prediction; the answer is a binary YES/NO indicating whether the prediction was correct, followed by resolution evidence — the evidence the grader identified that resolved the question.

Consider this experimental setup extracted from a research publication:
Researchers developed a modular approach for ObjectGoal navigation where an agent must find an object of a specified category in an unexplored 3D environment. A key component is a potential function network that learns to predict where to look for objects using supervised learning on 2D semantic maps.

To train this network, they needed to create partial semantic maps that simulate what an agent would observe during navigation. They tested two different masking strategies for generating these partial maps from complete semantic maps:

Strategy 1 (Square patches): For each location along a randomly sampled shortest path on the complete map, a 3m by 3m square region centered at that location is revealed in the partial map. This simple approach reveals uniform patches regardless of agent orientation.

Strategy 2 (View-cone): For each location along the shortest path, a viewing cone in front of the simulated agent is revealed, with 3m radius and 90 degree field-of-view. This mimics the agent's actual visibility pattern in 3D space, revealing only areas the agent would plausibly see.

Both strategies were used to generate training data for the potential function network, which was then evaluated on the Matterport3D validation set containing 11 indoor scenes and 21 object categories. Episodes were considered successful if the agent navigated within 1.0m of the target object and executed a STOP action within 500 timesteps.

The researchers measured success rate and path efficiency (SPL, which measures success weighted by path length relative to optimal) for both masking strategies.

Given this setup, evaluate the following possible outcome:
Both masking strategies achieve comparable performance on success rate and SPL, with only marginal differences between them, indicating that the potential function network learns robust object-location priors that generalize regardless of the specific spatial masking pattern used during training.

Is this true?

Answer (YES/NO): YES